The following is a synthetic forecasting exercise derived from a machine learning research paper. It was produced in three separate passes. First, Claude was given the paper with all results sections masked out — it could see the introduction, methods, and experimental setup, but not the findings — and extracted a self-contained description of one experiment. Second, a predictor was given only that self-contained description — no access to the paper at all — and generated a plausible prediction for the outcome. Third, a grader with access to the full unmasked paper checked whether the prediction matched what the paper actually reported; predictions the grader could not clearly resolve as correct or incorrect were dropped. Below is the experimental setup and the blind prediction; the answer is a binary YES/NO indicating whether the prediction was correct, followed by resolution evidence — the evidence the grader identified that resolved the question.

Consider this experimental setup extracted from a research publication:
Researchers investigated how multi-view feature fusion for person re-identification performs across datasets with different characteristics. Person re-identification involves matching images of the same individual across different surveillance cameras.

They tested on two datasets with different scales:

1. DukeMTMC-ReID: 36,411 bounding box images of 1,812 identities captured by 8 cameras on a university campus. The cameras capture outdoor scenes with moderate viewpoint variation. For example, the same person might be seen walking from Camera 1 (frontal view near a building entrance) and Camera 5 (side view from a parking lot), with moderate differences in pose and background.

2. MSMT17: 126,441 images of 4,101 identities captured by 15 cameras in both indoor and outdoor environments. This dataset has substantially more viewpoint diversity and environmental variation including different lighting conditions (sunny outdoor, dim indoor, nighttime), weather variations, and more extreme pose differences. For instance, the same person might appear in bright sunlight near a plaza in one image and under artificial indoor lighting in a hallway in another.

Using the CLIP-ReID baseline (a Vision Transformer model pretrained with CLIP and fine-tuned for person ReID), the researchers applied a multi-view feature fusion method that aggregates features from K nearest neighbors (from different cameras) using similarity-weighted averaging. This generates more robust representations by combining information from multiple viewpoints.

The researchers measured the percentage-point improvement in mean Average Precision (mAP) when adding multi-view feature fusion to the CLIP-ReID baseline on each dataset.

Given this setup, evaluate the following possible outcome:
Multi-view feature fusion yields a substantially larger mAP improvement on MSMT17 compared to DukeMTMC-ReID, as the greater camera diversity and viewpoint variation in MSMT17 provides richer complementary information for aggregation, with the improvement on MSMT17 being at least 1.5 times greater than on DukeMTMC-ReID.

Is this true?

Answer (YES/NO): NO